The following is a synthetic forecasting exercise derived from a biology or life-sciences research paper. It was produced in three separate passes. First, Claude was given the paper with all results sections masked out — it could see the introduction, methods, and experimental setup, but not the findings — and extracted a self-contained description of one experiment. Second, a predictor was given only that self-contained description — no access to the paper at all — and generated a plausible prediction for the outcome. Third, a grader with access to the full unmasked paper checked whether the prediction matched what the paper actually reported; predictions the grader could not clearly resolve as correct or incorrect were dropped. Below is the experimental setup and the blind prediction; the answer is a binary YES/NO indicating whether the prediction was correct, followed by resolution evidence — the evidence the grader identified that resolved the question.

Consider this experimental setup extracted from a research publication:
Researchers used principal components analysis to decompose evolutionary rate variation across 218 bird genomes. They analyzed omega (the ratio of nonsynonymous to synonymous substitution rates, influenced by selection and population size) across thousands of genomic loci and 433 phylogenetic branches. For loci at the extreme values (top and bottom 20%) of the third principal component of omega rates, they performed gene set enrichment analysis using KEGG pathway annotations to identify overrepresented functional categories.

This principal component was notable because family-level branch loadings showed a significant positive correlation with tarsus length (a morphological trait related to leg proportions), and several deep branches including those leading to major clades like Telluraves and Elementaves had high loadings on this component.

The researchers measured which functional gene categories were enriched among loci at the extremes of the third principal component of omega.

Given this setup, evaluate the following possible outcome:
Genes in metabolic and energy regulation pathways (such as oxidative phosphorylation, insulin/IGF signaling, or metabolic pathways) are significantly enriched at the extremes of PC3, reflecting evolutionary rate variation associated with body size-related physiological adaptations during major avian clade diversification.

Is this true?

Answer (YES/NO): NO